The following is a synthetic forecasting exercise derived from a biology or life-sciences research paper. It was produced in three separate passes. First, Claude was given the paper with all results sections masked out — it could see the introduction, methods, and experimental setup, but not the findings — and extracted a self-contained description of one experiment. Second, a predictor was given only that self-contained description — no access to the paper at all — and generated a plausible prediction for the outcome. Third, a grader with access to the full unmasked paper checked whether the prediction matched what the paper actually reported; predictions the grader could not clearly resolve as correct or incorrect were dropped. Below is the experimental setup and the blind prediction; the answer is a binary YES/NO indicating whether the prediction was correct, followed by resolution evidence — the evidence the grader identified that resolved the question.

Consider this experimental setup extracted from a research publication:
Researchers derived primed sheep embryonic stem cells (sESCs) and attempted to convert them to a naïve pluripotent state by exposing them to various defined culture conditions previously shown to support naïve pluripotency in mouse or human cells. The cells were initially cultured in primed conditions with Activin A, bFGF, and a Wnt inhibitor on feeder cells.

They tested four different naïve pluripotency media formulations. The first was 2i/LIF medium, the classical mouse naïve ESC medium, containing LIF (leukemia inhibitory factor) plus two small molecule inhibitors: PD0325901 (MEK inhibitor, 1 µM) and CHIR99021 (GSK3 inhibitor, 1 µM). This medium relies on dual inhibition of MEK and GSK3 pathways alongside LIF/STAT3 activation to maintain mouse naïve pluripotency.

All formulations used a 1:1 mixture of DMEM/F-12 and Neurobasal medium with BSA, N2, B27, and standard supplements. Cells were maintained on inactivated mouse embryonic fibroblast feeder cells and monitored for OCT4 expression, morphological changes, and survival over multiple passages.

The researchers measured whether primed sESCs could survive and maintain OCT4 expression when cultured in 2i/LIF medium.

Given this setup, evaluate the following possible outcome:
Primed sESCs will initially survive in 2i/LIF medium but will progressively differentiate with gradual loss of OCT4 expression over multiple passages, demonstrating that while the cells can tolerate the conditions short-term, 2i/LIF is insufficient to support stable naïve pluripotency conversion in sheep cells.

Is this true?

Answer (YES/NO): NO